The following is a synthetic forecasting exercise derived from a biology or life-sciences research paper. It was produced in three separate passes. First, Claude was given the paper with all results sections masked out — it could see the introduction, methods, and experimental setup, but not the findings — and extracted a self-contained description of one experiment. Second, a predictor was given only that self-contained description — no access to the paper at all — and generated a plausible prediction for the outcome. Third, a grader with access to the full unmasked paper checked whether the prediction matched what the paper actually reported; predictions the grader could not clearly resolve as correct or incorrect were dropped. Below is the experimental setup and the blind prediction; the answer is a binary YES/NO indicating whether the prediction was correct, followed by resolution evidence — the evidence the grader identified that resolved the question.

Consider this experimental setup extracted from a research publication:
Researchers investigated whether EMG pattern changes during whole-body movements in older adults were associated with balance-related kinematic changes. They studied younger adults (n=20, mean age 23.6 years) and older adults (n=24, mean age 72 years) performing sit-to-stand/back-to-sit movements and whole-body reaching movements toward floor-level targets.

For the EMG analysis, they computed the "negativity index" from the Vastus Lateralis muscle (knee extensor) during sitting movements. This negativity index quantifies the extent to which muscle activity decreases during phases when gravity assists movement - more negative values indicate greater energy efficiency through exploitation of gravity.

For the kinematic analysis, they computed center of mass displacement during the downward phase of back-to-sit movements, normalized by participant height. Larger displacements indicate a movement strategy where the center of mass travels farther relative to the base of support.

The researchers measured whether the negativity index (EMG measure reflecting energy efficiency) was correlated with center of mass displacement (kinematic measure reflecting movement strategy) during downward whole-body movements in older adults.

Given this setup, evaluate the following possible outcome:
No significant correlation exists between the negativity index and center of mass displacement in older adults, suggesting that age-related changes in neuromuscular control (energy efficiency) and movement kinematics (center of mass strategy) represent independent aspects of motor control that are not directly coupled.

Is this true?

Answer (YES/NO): NO